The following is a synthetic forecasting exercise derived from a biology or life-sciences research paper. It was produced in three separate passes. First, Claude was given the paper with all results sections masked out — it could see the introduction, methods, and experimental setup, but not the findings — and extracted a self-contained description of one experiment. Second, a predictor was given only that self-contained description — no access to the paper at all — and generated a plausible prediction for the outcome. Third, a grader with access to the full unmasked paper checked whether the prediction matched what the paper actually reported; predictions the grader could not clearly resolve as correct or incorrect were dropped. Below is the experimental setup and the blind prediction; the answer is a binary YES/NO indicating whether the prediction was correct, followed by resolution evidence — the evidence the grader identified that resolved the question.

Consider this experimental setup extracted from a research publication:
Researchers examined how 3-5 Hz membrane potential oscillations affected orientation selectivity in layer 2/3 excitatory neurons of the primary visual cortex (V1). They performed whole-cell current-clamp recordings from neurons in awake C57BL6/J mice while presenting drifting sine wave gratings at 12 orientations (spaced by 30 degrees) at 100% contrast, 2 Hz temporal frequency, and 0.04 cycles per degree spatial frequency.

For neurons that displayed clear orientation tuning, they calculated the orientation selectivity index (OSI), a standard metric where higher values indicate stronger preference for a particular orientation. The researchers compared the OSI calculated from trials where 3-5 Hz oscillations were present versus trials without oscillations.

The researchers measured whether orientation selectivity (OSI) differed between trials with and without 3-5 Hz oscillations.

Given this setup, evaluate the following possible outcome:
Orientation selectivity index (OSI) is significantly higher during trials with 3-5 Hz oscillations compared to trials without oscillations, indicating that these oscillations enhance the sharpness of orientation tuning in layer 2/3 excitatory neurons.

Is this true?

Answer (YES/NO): NO